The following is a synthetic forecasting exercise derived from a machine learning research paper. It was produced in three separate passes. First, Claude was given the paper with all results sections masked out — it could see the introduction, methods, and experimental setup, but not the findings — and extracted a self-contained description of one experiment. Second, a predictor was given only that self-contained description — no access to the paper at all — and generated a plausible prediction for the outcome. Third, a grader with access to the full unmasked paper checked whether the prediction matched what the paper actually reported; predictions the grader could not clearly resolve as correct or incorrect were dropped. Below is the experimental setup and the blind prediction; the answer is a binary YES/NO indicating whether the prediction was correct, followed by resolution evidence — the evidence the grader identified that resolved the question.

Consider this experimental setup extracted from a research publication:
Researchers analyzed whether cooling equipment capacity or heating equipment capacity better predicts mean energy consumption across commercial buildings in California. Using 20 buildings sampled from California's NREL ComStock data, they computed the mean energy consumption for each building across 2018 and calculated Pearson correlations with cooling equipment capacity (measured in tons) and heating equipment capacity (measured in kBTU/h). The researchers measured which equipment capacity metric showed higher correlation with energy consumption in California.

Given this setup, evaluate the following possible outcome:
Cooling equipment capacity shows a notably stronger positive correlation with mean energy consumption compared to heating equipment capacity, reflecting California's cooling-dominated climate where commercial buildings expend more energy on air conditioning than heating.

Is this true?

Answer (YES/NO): YES